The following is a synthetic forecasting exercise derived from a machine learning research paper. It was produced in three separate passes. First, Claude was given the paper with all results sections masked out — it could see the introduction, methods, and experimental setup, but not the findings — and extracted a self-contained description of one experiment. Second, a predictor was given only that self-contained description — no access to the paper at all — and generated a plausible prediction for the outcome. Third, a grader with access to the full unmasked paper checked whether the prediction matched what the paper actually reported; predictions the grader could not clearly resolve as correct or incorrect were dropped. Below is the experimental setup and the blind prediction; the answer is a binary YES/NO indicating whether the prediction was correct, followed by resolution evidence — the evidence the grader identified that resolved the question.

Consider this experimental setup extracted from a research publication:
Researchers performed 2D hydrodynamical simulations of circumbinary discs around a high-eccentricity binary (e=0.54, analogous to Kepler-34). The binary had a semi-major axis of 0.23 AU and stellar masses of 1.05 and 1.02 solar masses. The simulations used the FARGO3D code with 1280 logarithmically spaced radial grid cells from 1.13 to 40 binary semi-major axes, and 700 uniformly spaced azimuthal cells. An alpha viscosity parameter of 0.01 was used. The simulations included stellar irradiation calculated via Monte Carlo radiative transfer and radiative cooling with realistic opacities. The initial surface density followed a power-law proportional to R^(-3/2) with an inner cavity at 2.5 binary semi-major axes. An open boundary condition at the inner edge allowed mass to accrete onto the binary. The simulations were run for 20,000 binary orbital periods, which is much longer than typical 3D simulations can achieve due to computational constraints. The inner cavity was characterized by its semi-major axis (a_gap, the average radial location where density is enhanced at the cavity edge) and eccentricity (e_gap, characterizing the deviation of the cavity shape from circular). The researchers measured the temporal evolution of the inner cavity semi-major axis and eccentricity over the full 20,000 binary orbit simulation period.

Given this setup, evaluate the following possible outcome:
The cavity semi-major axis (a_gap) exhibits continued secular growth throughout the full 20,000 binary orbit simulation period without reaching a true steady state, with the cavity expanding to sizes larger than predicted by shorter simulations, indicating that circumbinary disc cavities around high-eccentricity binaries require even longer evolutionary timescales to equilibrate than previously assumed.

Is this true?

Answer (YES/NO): YES